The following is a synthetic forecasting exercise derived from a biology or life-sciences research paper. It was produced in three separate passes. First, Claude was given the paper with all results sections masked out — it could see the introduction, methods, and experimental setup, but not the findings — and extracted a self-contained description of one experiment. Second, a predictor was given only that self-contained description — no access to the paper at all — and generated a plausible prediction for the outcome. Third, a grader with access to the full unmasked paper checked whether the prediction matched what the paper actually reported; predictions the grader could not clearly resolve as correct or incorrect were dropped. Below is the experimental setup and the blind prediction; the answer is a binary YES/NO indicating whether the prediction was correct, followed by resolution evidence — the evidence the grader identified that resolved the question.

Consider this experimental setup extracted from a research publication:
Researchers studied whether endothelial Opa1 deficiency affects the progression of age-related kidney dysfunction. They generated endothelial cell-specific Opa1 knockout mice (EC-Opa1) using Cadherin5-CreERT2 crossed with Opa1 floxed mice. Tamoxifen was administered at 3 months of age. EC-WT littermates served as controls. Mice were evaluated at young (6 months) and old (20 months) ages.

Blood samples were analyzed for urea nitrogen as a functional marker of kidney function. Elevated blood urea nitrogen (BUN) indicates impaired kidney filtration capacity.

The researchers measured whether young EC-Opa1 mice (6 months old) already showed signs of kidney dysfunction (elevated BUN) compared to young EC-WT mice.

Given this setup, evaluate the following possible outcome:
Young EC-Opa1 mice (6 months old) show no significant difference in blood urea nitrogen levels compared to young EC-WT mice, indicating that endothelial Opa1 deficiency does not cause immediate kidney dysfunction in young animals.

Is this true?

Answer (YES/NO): YES